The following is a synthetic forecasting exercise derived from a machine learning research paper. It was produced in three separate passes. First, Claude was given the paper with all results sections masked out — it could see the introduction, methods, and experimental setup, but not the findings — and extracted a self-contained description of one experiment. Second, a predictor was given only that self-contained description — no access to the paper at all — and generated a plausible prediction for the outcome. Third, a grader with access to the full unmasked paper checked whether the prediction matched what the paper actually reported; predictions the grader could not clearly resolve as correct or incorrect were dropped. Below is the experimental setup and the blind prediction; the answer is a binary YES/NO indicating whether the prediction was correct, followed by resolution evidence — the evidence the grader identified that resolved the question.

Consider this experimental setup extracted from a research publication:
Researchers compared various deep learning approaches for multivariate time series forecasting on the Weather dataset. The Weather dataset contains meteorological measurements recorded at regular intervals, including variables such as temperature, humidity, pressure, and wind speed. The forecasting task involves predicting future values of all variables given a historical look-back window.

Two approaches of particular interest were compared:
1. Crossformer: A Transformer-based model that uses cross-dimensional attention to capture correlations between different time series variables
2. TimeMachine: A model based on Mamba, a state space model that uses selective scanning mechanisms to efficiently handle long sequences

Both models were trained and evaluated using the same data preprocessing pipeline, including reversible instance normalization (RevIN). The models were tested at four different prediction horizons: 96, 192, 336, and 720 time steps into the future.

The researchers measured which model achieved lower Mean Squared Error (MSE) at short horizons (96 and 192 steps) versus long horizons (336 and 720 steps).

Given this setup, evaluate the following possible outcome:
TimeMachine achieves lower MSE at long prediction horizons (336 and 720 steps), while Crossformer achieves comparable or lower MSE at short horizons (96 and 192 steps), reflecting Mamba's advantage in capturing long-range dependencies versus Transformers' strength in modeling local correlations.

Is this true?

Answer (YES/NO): YES